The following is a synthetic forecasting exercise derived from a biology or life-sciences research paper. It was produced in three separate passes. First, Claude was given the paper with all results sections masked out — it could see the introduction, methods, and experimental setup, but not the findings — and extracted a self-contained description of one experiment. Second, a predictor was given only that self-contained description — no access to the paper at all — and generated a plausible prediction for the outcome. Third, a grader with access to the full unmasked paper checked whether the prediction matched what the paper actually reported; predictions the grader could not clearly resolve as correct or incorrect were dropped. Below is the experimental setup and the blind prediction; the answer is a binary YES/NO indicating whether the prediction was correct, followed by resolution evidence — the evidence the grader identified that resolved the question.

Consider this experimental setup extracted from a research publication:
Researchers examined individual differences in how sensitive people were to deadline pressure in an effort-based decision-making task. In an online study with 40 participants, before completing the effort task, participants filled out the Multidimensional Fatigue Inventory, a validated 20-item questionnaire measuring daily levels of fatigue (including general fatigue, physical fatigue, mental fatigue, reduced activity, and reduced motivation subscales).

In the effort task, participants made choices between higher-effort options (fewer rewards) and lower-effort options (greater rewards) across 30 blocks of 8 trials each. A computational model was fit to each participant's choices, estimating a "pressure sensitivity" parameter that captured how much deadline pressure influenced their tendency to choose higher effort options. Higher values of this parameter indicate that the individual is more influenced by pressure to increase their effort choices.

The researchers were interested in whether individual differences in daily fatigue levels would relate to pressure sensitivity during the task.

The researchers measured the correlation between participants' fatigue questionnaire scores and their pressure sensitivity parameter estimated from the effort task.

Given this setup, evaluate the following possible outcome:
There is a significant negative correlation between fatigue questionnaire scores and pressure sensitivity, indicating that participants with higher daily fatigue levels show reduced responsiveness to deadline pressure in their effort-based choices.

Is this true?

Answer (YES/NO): YES